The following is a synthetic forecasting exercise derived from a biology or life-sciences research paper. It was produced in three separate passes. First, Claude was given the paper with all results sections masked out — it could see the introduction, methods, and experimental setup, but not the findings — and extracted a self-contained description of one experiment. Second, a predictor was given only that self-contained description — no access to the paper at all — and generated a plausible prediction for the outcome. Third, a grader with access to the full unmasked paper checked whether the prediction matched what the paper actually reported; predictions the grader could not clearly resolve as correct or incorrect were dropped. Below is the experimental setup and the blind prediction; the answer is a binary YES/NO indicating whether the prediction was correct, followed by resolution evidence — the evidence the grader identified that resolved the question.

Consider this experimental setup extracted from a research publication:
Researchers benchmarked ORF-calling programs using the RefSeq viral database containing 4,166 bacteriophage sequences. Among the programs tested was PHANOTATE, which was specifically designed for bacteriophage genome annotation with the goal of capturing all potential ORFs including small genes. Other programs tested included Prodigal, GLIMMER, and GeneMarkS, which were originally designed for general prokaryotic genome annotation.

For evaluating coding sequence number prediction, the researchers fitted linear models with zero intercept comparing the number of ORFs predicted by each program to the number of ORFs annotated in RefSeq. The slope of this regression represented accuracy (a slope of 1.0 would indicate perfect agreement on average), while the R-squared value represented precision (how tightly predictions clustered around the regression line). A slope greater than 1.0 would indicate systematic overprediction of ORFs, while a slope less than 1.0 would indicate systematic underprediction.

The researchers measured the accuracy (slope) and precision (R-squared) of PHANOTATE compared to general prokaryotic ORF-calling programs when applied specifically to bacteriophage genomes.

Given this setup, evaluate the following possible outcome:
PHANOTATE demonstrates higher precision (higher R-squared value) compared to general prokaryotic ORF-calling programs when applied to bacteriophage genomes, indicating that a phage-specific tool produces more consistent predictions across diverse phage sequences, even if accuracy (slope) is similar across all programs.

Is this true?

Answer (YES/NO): NO